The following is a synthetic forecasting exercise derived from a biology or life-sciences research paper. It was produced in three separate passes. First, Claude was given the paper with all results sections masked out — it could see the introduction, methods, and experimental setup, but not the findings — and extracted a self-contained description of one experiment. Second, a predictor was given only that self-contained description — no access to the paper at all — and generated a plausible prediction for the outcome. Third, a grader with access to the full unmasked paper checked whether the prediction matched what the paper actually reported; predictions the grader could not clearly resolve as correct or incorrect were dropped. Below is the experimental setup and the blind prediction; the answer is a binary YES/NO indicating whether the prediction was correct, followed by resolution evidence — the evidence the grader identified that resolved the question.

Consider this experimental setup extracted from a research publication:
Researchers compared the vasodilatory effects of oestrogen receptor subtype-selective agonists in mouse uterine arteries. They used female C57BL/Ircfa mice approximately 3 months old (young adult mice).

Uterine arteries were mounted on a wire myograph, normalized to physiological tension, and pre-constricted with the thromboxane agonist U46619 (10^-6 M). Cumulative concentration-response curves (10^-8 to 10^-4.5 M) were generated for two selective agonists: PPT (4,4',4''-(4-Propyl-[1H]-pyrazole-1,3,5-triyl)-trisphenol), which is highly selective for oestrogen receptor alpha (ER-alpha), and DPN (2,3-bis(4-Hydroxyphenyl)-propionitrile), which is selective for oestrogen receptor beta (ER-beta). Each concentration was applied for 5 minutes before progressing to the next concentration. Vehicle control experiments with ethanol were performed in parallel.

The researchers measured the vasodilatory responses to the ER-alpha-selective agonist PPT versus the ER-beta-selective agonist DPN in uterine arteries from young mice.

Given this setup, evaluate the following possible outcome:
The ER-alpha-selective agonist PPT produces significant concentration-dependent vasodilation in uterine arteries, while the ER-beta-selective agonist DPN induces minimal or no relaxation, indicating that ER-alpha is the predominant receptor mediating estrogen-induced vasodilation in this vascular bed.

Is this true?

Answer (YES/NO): YES